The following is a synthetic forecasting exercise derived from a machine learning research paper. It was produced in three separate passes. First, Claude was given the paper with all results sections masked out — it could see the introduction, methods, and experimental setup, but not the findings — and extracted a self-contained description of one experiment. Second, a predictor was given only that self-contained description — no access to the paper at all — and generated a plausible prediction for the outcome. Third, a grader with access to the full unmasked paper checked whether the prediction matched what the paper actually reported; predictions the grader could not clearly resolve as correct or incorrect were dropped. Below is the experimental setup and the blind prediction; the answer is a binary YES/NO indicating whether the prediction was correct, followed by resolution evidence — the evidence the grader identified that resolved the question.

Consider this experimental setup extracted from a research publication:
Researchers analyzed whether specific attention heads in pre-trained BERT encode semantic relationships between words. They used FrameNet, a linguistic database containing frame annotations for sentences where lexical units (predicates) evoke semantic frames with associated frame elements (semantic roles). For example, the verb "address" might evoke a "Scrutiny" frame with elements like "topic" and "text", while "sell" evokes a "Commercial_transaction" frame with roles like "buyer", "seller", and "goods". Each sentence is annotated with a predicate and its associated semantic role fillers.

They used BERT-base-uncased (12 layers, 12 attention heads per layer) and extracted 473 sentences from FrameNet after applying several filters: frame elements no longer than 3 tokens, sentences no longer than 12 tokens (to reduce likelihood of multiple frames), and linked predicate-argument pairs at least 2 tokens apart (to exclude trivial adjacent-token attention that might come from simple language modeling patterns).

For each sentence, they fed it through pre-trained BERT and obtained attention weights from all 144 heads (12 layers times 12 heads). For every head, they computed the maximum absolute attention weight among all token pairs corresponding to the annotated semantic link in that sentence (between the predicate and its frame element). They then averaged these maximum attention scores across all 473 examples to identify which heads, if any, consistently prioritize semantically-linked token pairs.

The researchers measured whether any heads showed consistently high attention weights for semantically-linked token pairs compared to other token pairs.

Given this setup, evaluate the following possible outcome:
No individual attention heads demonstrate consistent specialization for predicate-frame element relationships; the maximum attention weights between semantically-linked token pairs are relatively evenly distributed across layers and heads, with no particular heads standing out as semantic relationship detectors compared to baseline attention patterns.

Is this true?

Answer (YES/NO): NO